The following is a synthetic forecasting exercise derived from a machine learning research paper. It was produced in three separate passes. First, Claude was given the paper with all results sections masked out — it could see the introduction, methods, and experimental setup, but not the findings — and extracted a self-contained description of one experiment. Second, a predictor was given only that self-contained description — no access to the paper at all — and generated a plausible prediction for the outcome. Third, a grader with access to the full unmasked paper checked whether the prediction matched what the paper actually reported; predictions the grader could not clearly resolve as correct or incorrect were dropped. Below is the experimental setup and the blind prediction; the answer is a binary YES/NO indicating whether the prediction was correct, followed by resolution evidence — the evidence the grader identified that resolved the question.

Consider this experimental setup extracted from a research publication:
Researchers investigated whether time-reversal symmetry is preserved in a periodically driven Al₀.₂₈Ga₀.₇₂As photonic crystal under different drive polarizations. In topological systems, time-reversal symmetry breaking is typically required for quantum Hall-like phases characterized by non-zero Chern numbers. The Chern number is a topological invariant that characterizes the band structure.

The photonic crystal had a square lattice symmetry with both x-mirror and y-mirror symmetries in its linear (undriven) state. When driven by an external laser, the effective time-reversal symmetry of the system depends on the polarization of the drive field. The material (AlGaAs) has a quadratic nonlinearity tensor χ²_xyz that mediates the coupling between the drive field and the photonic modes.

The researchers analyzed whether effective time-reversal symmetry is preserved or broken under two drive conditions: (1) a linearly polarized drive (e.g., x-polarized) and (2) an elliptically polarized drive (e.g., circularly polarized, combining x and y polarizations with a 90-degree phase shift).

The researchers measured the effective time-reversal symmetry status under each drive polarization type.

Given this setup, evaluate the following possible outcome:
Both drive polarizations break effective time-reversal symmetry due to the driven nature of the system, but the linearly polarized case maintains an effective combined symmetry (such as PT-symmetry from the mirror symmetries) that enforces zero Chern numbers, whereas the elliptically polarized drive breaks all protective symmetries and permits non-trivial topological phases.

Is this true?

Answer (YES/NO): NO